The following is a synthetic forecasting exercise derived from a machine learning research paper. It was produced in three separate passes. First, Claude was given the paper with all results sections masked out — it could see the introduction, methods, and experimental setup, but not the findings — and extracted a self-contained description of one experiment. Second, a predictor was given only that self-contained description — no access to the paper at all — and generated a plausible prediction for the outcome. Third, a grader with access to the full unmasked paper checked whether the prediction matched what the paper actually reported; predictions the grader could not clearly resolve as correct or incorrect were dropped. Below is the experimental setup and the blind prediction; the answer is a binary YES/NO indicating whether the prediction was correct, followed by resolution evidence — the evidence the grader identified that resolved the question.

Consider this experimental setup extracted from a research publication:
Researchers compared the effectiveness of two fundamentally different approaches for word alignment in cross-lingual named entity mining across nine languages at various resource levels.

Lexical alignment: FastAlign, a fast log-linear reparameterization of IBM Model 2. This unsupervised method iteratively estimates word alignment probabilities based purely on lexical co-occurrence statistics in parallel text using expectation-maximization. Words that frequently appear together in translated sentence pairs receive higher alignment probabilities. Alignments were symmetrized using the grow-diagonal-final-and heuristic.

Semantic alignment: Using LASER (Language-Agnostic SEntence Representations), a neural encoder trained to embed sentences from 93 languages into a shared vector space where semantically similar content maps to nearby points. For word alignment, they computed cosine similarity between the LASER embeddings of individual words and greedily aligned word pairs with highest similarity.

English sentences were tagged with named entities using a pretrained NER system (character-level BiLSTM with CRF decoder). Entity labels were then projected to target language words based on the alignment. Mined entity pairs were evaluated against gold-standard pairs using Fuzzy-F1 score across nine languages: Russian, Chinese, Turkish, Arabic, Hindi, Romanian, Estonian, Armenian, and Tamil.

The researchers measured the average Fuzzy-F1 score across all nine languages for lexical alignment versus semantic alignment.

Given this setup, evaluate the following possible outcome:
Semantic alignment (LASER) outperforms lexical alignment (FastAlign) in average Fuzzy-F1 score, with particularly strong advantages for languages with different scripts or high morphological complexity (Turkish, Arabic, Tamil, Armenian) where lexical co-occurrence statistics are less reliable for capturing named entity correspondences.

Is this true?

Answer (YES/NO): NO